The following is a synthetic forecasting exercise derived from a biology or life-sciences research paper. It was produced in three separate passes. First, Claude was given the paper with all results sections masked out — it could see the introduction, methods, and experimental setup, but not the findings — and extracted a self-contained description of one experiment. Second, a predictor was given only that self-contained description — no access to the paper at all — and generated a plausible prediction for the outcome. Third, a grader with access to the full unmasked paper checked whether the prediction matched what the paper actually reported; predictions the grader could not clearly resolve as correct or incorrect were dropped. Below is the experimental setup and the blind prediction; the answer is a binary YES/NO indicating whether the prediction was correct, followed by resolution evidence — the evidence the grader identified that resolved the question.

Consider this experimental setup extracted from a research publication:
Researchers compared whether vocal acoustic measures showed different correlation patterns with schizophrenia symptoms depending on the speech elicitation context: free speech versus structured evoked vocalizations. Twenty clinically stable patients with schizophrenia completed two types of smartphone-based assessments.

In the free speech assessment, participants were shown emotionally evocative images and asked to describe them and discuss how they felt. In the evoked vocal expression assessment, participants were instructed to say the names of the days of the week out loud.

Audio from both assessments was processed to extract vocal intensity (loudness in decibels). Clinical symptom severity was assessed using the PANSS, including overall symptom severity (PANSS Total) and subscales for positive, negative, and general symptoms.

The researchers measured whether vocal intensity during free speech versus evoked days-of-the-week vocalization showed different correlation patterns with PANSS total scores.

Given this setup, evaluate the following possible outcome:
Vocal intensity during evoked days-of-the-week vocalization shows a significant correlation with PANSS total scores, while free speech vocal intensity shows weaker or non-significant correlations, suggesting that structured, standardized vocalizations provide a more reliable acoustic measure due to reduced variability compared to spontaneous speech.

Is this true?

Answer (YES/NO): NO